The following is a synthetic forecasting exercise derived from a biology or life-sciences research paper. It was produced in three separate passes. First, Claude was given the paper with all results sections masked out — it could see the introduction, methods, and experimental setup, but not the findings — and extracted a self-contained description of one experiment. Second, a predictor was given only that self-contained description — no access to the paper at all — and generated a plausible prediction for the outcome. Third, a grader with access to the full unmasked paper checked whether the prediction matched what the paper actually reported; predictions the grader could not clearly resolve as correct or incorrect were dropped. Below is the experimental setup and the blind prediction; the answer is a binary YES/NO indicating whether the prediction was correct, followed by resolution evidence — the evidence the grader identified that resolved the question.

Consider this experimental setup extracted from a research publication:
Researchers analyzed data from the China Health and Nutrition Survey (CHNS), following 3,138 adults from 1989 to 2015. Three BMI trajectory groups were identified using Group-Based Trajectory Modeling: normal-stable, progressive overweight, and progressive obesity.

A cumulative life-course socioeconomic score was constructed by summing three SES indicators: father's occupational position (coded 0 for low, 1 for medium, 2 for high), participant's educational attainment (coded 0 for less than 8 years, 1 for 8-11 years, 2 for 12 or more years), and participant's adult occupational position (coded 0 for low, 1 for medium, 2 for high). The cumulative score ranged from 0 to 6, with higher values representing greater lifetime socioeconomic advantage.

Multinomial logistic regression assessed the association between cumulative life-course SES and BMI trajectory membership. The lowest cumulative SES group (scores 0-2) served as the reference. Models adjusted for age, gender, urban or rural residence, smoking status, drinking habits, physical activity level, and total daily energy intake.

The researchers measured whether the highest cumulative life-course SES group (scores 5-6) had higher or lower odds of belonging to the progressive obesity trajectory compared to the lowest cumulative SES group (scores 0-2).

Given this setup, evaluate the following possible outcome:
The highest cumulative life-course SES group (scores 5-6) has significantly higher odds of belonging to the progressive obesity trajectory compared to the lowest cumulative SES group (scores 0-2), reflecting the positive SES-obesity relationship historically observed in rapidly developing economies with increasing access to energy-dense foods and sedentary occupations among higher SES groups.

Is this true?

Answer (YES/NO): YES